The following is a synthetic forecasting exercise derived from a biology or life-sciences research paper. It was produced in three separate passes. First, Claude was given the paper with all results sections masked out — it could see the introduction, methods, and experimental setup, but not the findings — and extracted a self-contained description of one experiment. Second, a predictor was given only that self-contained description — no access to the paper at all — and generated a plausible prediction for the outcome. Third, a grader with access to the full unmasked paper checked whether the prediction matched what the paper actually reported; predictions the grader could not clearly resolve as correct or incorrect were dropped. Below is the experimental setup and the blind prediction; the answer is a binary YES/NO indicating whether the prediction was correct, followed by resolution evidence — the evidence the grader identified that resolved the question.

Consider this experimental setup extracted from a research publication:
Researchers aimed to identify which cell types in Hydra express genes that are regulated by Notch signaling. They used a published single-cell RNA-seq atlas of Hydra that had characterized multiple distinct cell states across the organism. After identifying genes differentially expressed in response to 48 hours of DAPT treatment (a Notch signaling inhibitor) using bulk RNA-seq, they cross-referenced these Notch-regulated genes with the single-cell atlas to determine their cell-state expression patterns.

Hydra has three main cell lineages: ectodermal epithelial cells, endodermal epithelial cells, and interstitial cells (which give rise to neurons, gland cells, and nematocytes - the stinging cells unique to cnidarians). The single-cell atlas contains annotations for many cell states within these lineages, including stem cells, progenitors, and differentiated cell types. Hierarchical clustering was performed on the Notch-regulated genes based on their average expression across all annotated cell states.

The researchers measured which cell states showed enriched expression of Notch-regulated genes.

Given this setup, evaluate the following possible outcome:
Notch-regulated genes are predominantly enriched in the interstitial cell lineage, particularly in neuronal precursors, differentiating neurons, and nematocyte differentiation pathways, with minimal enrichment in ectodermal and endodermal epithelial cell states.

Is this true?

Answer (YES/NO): NO